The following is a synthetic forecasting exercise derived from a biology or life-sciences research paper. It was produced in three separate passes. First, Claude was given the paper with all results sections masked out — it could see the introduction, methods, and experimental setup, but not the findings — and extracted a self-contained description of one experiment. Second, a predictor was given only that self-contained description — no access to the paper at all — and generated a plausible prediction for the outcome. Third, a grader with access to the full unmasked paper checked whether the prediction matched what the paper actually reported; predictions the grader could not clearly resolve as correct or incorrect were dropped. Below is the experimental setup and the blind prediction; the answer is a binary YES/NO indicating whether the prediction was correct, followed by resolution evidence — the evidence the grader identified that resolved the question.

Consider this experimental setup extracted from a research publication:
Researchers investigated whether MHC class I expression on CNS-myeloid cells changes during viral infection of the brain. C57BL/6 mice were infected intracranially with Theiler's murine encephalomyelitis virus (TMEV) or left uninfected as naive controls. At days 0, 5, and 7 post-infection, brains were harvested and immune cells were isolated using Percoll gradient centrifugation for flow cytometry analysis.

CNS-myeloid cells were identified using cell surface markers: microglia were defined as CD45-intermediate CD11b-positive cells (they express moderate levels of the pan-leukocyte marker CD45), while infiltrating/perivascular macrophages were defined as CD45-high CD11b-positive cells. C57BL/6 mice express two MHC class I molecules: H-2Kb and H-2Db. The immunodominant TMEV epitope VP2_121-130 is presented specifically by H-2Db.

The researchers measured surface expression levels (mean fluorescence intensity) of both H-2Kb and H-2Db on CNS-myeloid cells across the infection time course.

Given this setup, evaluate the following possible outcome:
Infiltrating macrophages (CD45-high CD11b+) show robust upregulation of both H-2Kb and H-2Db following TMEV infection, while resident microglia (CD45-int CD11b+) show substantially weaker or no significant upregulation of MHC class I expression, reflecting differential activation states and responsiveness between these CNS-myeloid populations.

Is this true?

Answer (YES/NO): NO